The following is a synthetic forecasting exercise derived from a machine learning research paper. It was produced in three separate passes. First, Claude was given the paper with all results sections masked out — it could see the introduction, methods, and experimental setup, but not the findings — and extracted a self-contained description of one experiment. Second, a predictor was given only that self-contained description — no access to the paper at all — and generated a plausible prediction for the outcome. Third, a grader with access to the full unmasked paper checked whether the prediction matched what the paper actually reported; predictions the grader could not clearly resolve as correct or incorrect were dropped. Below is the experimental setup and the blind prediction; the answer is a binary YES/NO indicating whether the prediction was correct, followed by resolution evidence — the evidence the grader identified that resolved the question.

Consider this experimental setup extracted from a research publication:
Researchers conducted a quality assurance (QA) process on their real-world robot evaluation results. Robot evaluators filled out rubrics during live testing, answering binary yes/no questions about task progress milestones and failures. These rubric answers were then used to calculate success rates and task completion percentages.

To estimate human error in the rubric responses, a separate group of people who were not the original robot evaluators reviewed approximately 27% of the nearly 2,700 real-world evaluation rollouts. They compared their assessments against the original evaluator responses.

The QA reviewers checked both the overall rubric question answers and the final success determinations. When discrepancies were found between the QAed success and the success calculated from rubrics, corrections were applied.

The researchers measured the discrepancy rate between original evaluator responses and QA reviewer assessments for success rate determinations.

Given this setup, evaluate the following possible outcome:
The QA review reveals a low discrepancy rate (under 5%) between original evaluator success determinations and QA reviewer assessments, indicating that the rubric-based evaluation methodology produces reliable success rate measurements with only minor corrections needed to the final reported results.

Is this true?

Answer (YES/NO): YES